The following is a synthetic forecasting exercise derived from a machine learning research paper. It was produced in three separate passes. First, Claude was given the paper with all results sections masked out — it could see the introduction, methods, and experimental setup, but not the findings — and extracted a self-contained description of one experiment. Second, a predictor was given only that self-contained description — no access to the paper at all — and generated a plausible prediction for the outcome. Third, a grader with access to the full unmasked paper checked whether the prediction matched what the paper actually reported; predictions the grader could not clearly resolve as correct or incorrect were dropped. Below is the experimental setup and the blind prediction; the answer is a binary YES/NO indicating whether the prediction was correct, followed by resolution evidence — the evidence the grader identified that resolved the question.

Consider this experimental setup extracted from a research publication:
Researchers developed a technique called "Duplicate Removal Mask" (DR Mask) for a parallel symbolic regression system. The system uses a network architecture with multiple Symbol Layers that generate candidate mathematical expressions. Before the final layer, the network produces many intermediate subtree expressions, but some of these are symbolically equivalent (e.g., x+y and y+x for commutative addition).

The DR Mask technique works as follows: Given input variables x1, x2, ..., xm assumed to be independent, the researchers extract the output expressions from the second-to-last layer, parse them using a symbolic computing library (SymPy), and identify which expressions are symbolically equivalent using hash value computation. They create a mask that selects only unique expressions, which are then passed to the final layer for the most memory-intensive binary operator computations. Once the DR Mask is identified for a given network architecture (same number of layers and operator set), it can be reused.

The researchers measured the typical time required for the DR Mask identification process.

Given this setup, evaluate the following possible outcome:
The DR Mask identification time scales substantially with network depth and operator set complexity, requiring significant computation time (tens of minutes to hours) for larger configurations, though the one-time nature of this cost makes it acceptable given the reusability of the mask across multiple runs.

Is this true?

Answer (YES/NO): NO